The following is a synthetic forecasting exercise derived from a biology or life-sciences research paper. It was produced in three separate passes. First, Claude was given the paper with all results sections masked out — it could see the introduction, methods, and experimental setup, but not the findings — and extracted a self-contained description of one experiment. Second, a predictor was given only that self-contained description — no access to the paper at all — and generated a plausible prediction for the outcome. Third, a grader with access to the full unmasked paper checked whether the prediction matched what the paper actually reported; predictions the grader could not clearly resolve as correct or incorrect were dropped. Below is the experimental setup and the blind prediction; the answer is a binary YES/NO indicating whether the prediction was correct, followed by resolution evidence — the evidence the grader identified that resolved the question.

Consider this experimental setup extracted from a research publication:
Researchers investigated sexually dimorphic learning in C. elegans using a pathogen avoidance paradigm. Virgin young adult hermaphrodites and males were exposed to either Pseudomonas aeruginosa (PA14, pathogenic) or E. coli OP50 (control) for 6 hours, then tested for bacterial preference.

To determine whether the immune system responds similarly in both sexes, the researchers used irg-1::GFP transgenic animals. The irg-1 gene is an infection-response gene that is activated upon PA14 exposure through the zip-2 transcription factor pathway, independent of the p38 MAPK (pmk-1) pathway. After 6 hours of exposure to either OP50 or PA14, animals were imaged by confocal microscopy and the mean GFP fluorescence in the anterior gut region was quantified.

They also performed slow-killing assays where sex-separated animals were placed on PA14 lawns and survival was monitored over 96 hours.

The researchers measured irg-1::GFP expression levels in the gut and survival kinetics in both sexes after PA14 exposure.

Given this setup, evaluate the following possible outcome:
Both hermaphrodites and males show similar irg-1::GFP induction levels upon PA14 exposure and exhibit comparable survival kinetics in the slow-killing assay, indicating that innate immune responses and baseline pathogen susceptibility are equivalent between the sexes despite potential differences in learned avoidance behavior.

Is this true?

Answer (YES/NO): YES